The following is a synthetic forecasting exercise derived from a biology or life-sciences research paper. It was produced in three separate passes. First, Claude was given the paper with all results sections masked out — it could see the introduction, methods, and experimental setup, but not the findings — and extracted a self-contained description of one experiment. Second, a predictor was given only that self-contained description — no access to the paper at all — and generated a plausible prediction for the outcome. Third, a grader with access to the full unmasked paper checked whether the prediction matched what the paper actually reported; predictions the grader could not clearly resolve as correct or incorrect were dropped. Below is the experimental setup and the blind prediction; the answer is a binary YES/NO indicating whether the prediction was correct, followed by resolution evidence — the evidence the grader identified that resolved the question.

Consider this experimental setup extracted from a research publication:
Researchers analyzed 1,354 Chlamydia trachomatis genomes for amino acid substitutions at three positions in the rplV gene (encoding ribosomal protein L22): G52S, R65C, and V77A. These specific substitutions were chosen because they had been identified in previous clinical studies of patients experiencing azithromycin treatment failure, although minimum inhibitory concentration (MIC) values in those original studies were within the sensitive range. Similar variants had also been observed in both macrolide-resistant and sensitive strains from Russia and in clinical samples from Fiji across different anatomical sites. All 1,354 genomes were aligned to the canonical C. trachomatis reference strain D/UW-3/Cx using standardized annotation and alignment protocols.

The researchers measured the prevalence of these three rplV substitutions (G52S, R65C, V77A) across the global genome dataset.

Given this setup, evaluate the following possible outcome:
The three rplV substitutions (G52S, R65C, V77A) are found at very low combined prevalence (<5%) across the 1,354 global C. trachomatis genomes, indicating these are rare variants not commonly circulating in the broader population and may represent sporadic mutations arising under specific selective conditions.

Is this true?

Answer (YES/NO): NO